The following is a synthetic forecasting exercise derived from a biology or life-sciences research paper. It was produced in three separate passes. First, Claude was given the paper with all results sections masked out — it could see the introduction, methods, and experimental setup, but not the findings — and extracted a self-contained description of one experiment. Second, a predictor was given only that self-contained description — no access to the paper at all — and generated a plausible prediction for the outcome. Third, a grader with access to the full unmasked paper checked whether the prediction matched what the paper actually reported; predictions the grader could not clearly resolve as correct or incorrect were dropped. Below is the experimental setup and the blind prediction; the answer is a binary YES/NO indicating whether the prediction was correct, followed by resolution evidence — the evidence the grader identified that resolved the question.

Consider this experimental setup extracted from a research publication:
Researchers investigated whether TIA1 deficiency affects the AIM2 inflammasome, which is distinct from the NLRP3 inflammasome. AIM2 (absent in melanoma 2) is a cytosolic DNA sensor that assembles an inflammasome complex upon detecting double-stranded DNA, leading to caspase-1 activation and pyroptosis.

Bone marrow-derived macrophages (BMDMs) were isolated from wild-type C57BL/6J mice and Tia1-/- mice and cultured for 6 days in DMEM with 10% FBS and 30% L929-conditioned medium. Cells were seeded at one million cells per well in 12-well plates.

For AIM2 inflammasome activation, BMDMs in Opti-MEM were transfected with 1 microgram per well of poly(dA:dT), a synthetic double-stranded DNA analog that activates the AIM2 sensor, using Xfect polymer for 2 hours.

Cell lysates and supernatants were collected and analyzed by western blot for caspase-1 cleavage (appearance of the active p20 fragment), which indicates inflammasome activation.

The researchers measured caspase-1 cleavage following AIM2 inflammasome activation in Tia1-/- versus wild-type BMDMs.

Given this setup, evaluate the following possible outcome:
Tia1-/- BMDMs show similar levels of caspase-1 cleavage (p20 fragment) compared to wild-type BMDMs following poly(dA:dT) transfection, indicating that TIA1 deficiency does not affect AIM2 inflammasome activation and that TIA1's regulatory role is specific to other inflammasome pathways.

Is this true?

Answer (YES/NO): YES